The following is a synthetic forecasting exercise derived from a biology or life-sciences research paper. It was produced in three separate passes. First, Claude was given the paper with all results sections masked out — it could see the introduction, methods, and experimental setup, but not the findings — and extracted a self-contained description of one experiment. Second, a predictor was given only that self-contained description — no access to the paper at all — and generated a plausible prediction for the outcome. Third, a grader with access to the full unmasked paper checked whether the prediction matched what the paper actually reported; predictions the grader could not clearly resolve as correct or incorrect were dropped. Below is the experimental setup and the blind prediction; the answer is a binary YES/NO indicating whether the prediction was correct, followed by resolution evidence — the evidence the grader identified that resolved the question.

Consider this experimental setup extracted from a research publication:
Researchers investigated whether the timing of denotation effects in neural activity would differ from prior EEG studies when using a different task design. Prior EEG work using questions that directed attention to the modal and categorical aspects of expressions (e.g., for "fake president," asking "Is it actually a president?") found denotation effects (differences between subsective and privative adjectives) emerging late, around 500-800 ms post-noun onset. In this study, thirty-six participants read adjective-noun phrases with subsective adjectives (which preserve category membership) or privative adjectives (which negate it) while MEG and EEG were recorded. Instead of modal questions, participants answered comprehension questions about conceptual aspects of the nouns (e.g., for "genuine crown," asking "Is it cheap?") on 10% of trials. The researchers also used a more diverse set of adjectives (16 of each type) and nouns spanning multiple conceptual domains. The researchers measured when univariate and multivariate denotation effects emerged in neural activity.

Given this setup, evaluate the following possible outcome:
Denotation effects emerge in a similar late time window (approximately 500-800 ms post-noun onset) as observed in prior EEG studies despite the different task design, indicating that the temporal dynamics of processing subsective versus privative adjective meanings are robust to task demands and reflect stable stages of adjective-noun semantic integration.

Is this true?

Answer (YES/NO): NO